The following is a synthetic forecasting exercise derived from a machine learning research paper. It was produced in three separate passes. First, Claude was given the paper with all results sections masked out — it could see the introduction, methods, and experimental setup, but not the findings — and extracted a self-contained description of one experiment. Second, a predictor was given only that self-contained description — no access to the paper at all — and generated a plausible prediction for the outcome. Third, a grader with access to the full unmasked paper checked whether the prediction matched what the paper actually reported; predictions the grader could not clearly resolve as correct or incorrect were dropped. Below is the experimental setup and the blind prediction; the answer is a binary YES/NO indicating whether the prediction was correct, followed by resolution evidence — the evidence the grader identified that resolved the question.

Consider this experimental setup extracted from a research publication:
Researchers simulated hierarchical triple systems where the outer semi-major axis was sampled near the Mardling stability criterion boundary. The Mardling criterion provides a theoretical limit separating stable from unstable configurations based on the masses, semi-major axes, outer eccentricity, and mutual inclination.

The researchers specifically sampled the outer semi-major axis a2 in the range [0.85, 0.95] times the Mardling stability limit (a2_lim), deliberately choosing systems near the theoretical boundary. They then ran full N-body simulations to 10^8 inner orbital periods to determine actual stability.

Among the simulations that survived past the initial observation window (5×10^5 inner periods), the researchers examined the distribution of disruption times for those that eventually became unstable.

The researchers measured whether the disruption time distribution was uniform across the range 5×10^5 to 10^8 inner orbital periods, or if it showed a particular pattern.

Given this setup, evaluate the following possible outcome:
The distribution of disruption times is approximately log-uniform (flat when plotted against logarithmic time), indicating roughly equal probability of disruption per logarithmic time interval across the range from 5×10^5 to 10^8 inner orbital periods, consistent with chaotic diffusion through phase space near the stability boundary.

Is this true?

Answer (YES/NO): NO